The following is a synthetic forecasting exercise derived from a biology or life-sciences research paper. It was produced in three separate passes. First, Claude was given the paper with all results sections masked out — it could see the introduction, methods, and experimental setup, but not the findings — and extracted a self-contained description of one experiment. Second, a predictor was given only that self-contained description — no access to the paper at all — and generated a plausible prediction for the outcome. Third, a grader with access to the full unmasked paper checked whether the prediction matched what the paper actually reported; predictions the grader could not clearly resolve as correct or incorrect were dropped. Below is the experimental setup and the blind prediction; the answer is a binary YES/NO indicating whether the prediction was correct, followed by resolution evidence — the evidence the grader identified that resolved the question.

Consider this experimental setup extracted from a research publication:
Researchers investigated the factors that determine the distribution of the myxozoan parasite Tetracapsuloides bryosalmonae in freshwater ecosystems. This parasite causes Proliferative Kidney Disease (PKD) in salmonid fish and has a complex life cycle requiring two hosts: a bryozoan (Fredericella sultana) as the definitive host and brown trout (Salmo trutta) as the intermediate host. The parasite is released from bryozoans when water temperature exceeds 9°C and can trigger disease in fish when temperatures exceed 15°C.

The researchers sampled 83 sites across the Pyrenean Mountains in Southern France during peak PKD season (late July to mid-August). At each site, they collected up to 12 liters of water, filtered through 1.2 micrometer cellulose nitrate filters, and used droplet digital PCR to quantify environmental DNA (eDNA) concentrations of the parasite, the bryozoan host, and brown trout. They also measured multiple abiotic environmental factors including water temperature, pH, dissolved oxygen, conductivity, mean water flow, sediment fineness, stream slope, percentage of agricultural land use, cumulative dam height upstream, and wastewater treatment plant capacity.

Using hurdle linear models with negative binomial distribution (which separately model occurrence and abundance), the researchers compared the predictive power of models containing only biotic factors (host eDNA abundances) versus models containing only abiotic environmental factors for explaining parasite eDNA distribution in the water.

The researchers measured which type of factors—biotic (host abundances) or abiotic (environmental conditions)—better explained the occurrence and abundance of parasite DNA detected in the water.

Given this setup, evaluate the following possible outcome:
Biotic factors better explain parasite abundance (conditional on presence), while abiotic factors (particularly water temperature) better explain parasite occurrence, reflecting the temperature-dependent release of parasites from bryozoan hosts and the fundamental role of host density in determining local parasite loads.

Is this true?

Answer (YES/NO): NO